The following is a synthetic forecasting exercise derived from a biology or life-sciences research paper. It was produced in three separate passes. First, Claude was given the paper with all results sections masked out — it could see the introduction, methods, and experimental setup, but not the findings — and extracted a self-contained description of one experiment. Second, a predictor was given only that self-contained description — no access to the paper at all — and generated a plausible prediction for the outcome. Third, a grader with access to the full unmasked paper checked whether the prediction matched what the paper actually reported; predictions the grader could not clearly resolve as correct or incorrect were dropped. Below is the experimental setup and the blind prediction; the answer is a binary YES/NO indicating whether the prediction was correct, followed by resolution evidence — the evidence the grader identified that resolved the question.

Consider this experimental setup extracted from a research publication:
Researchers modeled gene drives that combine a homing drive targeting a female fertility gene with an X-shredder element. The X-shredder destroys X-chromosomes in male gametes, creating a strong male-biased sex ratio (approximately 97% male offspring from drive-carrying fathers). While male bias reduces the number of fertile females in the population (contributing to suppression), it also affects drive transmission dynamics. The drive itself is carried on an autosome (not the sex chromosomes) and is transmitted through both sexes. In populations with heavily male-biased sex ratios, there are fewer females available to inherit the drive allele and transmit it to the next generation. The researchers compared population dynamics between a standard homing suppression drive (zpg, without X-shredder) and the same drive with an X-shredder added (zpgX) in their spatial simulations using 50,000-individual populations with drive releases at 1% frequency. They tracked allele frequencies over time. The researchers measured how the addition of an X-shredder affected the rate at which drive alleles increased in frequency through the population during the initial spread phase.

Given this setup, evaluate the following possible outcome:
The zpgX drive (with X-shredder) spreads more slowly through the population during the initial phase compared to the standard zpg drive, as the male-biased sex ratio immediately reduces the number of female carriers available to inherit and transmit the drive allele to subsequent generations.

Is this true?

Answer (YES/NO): NO